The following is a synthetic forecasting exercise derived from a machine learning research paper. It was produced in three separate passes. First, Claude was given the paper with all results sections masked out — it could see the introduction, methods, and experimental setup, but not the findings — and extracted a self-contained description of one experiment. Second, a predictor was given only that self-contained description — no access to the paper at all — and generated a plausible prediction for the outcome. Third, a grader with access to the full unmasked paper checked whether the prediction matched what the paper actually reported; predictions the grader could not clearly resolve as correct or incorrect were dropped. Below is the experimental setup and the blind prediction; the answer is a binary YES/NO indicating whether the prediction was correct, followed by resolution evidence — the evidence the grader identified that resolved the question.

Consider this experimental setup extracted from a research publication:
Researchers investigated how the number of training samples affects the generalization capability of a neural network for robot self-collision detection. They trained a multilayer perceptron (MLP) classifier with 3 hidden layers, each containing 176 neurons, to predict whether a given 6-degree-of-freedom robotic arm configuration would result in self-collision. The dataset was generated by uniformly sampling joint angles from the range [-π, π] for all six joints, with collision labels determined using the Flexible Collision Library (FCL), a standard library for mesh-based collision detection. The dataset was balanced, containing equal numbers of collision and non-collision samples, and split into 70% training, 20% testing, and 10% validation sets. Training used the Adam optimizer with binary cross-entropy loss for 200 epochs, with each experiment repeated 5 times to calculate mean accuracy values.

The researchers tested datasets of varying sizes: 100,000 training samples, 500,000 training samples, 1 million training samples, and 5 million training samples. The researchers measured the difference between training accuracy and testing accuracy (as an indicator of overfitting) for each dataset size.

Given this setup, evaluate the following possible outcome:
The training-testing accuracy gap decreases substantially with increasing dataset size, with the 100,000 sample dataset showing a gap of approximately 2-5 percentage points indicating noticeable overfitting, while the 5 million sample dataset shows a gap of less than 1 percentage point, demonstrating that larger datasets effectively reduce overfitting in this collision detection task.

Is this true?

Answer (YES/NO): NO